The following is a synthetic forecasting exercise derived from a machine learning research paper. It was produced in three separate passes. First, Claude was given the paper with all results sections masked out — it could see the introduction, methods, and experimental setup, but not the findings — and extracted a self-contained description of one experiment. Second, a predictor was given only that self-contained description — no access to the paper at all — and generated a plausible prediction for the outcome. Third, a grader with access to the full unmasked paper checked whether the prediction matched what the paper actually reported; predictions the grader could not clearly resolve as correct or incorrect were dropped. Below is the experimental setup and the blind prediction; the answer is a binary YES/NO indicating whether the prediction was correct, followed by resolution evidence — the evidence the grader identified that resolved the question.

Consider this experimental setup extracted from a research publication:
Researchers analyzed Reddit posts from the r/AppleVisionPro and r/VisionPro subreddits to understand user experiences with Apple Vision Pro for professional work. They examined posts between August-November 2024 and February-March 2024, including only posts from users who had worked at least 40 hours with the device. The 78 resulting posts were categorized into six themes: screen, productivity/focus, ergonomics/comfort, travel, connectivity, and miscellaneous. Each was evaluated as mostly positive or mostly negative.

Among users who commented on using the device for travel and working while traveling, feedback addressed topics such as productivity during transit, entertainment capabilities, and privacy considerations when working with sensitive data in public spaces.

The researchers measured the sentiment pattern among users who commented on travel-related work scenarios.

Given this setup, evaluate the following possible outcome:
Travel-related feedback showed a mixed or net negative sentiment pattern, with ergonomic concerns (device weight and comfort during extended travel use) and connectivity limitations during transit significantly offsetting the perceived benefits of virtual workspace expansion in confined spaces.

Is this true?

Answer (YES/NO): NO